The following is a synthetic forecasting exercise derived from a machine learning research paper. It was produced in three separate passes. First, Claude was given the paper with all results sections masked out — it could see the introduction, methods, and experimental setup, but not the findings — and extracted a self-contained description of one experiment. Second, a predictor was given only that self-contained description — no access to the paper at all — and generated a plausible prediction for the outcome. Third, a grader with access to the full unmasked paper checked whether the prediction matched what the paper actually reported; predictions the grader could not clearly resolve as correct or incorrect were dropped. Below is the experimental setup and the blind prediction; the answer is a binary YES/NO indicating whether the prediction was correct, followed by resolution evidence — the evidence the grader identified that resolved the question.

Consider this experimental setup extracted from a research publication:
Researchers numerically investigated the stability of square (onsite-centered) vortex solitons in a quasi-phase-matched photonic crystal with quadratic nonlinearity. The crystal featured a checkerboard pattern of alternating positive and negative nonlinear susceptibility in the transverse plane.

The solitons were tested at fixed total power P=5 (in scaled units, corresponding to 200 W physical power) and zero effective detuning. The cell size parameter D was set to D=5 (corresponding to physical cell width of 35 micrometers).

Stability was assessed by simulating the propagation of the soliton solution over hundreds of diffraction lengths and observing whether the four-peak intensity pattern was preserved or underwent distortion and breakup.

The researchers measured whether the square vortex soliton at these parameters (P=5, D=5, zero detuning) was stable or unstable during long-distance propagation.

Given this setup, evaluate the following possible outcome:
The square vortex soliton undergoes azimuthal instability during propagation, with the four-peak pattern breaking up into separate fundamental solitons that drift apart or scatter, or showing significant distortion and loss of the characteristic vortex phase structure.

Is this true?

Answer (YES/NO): YES